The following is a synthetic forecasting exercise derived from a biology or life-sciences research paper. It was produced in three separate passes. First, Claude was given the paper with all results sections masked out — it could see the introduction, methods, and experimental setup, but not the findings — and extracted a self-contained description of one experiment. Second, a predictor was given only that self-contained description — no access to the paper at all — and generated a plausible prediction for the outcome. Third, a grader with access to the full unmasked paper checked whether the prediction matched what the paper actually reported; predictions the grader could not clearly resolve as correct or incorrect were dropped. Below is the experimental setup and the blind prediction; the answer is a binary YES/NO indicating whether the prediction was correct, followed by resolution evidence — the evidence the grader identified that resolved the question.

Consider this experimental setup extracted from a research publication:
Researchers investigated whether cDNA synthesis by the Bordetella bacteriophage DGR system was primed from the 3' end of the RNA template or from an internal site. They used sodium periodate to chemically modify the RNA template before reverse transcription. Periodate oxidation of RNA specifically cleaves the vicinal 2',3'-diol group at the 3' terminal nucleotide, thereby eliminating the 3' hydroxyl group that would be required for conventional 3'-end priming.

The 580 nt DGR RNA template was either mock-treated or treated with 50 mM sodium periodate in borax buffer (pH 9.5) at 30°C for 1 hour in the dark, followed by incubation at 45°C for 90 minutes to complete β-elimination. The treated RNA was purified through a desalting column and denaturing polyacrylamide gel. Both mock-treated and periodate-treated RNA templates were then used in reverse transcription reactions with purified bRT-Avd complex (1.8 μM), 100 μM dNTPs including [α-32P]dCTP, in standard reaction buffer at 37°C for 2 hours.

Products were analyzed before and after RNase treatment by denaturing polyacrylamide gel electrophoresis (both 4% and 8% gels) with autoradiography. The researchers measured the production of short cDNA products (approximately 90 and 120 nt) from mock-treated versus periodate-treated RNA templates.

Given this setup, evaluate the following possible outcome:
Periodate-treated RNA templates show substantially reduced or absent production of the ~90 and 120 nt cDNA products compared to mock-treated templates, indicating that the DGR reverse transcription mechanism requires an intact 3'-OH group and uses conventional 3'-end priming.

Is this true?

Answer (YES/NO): NO